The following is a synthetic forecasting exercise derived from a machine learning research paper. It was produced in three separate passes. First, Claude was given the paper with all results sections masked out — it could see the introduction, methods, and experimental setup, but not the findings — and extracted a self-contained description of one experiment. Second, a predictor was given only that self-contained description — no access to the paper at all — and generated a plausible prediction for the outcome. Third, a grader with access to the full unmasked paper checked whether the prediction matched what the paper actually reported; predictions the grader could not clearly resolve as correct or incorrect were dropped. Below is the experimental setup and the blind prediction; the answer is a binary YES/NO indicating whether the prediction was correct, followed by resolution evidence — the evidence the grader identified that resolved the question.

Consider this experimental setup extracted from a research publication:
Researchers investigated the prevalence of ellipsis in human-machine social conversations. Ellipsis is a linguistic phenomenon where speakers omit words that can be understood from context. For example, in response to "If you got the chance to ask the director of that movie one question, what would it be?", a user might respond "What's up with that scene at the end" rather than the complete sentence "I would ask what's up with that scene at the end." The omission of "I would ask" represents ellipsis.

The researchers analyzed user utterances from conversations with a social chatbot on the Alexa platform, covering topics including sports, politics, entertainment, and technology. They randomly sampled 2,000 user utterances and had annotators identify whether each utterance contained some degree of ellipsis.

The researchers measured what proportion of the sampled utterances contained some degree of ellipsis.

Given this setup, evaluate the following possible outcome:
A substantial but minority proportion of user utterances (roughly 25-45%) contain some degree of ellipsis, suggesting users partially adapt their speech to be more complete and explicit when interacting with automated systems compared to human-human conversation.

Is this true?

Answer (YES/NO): NO